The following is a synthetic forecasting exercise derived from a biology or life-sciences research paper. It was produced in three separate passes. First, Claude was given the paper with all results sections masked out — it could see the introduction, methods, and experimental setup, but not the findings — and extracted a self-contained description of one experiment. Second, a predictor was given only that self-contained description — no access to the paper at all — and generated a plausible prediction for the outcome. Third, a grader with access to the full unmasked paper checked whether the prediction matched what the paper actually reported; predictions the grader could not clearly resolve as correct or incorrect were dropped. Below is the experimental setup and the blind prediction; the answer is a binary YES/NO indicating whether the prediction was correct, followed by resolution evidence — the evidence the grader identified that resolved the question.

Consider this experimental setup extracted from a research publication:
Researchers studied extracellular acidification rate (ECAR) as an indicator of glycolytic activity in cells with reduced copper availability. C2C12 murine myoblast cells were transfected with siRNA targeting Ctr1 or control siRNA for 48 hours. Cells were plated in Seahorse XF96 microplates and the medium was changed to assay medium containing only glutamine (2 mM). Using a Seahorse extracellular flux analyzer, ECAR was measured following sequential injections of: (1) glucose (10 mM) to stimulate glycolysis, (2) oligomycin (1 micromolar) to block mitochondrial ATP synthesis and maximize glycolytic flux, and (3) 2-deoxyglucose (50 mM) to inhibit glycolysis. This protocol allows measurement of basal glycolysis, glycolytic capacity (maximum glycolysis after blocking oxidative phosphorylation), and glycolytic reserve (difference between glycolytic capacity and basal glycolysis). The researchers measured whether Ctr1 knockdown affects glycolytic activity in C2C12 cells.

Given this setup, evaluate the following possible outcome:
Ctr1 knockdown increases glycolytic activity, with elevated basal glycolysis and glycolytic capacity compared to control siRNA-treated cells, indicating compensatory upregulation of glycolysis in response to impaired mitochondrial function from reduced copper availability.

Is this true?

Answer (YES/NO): YES